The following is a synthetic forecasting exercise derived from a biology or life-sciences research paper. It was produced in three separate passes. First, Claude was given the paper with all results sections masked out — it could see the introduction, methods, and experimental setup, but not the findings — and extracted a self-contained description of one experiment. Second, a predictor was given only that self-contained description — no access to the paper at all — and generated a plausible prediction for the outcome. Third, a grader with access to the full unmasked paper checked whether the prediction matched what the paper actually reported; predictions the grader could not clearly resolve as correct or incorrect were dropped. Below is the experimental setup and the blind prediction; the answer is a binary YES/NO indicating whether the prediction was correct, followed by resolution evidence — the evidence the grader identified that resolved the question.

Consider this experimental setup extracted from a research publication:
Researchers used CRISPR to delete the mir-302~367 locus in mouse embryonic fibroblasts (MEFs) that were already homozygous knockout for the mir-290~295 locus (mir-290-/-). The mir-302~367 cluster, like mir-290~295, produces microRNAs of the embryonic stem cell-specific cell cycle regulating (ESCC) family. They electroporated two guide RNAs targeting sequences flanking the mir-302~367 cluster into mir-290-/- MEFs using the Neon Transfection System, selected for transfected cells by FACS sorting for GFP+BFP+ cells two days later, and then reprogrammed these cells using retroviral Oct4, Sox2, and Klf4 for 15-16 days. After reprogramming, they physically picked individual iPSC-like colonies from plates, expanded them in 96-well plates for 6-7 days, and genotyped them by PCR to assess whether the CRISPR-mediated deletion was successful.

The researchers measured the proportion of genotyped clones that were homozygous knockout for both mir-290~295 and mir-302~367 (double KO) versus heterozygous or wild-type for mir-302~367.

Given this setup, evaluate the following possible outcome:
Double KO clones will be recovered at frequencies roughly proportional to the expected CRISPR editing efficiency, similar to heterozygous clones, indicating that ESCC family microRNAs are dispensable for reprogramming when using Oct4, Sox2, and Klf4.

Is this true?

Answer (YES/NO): NO